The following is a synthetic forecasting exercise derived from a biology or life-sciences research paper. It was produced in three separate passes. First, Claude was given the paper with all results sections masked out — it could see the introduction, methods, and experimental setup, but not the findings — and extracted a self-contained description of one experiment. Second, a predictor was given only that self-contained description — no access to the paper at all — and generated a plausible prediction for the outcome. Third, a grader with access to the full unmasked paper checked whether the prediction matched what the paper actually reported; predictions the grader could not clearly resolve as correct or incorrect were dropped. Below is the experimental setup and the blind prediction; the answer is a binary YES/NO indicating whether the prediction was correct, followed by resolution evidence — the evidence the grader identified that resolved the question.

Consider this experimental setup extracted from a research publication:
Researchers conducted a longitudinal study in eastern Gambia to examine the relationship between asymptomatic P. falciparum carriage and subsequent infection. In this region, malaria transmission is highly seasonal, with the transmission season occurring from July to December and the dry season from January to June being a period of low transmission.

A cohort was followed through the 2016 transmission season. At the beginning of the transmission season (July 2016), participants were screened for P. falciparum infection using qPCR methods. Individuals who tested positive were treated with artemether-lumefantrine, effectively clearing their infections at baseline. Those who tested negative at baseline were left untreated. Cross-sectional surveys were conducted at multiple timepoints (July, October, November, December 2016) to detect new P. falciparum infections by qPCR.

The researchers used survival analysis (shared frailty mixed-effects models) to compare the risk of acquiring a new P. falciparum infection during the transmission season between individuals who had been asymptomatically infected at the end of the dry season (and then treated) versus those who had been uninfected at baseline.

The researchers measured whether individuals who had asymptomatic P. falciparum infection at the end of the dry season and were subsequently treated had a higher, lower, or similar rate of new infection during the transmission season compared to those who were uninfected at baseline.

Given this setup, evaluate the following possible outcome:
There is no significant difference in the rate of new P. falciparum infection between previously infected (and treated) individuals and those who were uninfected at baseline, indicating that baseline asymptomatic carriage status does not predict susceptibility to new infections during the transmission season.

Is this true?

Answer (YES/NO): NO